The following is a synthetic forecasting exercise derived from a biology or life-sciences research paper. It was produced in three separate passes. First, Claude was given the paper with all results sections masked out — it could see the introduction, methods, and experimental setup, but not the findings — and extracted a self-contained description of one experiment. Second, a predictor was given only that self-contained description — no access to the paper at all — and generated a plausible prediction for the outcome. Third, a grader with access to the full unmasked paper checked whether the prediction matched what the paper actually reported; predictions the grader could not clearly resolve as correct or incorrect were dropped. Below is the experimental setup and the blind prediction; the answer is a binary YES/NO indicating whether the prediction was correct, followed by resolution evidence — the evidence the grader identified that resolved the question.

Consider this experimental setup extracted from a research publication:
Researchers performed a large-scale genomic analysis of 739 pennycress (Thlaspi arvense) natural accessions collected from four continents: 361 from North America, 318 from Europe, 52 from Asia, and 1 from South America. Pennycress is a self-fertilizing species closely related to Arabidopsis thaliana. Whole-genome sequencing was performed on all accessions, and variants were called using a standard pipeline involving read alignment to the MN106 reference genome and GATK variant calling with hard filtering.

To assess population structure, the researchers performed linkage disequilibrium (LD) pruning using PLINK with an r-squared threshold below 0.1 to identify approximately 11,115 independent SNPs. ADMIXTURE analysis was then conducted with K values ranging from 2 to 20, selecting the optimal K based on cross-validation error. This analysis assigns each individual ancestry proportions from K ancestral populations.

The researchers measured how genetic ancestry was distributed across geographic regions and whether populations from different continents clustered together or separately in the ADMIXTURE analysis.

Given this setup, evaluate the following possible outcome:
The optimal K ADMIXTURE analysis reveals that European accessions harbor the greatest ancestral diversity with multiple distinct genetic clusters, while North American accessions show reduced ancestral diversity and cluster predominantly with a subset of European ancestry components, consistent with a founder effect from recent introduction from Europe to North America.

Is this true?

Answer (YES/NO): NO